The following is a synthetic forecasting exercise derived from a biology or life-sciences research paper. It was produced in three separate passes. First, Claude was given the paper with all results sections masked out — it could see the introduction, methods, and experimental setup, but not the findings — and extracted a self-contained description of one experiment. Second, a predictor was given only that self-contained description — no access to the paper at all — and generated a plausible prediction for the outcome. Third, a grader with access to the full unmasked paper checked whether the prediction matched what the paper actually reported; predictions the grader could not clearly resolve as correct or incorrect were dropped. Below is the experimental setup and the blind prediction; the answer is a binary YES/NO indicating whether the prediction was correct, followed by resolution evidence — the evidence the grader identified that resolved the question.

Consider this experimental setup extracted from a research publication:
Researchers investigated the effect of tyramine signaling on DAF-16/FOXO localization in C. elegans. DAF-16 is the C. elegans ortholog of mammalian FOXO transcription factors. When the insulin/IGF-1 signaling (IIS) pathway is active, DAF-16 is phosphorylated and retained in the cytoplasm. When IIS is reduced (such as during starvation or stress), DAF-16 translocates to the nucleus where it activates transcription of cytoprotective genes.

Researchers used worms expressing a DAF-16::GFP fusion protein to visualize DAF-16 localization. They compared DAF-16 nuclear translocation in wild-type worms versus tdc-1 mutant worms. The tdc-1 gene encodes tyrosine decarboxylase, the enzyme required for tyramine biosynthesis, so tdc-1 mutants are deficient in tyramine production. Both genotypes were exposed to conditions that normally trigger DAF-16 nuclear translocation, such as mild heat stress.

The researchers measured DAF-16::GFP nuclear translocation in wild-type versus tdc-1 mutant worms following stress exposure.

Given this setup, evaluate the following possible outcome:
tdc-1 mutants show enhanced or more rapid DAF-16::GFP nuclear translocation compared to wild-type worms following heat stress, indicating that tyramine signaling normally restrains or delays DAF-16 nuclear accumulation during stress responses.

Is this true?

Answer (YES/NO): YES